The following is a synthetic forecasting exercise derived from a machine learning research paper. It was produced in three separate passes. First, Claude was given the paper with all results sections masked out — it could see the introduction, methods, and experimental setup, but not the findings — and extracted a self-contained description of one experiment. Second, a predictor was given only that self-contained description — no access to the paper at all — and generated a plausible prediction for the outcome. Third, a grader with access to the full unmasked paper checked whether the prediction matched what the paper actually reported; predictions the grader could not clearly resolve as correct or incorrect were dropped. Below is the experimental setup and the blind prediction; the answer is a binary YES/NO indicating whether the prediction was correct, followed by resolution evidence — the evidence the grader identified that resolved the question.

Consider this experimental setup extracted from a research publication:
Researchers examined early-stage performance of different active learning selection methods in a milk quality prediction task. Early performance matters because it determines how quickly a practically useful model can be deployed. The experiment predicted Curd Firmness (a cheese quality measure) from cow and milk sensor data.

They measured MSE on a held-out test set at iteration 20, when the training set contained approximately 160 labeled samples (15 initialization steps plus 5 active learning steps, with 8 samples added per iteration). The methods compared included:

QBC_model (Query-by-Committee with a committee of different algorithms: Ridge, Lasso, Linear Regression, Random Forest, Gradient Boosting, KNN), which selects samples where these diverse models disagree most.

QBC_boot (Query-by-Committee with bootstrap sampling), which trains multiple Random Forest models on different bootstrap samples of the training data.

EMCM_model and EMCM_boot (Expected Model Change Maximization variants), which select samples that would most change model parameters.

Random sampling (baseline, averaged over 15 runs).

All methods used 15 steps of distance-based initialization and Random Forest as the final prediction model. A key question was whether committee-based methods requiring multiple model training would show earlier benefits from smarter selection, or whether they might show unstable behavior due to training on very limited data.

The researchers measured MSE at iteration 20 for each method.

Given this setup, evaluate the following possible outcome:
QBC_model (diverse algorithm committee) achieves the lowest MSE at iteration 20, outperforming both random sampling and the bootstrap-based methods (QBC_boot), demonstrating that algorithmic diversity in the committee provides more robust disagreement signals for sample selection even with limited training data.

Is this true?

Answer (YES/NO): YES